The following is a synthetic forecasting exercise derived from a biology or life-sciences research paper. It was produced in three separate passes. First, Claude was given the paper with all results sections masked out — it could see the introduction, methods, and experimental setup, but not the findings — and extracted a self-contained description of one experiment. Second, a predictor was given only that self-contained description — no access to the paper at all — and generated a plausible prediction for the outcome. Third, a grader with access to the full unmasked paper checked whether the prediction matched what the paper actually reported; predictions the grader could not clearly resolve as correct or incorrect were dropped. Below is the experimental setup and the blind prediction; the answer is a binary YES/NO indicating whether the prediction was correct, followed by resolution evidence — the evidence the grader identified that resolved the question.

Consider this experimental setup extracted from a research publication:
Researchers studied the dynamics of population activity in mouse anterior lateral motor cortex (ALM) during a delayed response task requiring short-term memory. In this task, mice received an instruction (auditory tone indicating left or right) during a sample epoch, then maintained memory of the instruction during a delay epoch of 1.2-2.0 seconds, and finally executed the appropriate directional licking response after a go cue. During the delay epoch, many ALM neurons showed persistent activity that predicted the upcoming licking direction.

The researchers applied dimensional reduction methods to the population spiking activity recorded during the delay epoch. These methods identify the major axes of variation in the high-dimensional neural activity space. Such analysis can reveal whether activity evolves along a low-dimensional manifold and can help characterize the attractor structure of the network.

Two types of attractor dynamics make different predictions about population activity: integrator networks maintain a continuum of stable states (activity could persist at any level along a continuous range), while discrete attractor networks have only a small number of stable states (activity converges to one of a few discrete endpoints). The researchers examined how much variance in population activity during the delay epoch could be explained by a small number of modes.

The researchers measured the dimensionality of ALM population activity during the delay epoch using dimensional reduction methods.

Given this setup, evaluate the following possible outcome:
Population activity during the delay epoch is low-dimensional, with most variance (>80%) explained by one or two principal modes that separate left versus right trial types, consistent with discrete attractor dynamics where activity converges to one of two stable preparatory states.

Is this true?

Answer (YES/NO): YES